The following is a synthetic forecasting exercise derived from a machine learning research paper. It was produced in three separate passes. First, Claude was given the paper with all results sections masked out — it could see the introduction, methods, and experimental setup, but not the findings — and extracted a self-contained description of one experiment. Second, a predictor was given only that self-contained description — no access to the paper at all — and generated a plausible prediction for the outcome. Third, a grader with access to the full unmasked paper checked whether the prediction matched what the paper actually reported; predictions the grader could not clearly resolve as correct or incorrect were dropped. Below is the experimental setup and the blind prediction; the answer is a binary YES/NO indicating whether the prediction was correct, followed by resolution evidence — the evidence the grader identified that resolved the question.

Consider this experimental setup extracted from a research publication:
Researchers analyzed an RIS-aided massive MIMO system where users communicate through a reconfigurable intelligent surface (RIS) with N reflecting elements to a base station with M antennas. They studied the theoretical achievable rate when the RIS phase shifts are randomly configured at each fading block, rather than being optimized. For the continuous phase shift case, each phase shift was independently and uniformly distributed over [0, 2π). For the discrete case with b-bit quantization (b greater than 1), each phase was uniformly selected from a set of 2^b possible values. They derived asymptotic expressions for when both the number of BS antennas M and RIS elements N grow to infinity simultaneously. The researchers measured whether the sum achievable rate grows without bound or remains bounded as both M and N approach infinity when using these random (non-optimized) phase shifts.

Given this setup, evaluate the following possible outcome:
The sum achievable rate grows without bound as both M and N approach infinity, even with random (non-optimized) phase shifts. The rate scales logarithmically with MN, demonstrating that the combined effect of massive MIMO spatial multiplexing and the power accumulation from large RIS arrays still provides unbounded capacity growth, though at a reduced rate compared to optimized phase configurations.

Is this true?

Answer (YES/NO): NO